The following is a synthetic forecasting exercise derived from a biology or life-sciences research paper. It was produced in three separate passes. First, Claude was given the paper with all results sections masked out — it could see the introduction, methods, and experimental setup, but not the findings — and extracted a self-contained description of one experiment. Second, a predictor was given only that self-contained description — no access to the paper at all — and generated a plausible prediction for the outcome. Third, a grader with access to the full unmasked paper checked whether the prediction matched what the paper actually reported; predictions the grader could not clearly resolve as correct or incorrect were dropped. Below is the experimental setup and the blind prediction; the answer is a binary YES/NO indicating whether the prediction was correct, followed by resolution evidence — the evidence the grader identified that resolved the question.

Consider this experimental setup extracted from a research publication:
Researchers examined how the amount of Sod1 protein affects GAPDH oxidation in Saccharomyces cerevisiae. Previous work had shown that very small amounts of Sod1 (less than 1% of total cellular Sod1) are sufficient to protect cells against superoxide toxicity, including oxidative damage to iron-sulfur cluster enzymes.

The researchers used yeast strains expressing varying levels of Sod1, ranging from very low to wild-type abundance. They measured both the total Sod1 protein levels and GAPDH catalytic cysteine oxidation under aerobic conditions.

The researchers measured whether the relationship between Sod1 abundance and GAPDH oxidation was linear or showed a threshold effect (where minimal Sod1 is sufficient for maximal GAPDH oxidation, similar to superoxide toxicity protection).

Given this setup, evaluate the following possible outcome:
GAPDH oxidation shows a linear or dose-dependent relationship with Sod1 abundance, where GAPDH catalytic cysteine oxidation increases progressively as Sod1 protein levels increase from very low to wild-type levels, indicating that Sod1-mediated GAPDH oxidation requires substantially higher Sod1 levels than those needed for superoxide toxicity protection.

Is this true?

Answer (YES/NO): YES